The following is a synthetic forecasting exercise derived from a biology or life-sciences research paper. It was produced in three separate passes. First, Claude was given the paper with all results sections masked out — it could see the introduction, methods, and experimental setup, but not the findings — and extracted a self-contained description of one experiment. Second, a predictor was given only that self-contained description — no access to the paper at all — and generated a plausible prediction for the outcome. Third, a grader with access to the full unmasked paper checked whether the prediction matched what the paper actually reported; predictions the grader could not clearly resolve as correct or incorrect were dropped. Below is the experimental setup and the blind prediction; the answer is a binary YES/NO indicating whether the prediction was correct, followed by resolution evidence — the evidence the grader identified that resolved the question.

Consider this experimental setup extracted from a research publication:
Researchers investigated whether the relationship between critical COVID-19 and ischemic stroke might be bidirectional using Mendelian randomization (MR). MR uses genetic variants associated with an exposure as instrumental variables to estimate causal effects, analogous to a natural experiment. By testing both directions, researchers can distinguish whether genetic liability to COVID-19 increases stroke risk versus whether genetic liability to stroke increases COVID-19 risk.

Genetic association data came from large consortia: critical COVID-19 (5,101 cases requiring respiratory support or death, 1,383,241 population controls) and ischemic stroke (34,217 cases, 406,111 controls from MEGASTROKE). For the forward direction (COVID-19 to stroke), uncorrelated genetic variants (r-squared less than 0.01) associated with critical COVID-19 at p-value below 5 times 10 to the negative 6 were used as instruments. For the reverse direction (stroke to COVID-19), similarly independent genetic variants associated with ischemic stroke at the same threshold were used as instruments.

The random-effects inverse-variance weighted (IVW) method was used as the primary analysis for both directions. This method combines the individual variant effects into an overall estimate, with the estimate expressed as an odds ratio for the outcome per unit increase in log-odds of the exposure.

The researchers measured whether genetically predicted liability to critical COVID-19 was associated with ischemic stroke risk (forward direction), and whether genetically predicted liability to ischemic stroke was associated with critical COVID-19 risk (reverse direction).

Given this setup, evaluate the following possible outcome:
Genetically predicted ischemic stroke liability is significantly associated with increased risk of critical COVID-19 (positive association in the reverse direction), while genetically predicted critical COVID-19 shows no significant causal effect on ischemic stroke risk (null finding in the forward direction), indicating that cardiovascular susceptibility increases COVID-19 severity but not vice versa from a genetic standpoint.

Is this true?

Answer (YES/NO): NO